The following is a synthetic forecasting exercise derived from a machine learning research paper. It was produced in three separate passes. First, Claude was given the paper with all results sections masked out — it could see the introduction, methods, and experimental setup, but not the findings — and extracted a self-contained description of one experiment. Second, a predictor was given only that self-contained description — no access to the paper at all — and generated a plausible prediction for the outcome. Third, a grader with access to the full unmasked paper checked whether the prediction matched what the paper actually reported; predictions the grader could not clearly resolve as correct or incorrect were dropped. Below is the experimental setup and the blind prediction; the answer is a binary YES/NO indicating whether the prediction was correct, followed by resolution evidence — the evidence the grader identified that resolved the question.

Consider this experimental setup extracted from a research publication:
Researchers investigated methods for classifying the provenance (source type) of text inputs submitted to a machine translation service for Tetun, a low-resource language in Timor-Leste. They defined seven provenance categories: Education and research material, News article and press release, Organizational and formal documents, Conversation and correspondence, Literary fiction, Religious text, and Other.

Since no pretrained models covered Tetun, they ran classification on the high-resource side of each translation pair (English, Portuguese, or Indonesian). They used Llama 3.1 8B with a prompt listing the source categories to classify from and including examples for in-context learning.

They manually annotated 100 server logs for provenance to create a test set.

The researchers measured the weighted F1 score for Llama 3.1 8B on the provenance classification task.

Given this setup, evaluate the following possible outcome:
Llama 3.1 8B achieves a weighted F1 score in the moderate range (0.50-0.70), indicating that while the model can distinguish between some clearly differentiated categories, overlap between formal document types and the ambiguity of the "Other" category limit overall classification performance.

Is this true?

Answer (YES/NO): NO